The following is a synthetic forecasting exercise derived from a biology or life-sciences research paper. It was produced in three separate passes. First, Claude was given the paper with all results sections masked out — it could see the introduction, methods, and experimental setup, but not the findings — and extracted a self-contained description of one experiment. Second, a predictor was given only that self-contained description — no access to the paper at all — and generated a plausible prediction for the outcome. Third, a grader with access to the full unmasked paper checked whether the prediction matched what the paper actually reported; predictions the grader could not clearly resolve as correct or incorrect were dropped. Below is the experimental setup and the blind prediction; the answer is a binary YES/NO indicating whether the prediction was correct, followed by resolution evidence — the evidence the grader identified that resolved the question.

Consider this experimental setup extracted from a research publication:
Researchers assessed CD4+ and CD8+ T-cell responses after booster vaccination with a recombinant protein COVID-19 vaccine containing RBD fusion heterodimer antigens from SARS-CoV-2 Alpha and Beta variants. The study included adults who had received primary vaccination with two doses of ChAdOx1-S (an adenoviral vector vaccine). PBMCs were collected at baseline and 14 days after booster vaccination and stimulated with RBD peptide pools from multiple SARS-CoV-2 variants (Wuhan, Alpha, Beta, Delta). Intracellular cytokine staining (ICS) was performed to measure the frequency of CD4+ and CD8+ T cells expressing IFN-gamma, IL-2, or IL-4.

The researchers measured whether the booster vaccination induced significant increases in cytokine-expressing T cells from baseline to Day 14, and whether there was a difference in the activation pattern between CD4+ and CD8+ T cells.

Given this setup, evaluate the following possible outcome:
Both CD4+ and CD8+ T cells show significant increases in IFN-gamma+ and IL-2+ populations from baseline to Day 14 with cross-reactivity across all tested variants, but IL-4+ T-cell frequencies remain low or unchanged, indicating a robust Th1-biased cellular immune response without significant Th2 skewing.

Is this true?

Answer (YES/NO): NO